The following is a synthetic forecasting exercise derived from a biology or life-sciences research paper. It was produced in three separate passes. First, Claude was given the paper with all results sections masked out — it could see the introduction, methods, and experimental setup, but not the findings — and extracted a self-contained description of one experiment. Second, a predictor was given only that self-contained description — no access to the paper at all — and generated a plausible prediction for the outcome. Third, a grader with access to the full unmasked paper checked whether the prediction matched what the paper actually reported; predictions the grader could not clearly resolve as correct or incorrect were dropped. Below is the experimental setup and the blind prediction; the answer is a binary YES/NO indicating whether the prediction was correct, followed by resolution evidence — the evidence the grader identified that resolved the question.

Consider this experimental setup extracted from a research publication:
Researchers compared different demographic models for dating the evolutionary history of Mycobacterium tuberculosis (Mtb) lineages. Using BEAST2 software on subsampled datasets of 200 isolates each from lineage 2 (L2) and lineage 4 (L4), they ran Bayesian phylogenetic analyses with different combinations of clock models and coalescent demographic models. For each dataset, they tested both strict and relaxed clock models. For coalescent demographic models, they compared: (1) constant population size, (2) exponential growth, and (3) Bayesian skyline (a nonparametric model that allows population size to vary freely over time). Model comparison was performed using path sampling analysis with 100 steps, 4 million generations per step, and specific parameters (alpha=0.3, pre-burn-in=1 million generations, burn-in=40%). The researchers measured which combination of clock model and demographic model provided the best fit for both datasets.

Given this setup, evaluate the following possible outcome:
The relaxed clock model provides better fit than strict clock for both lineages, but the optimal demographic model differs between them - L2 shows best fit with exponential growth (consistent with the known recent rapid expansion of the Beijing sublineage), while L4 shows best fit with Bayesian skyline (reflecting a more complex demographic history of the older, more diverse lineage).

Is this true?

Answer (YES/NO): NO